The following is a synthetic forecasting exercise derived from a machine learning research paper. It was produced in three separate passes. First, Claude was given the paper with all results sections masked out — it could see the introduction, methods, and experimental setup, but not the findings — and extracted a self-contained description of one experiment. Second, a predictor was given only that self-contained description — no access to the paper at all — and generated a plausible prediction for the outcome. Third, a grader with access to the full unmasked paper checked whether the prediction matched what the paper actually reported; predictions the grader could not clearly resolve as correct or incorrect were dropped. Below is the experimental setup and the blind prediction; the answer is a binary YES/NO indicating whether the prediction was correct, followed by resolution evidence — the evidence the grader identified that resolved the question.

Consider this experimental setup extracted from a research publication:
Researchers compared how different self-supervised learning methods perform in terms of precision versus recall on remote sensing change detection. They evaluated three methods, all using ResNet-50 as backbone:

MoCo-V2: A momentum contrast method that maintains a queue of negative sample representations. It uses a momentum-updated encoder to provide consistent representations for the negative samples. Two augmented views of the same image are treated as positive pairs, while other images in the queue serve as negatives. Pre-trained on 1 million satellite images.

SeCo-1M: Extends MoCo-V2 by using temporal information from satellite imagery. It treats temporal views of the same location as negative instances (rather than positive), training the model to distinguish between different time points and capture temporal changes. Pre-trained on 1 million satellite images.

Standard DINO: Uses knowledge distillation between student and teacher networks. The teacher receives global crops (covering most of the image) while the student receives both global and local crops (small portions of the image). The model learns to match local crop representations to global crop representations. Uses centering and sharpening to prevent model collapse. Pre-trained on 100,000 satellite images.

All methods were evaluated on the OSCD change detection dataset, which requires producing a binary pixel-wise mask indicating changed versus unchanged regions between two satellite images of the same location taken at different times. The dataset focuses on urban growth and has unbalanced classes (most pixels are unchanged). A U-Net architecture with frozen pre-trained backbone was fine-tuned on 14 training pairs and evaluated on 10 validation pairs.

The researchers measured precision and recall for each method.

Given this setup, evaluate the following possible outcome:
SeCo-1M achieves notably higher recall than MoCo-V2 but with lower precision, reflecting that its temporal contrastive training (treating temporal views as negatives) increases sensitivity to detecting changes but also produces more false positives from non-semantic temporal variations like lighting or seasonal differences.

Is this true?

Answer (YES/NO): NO